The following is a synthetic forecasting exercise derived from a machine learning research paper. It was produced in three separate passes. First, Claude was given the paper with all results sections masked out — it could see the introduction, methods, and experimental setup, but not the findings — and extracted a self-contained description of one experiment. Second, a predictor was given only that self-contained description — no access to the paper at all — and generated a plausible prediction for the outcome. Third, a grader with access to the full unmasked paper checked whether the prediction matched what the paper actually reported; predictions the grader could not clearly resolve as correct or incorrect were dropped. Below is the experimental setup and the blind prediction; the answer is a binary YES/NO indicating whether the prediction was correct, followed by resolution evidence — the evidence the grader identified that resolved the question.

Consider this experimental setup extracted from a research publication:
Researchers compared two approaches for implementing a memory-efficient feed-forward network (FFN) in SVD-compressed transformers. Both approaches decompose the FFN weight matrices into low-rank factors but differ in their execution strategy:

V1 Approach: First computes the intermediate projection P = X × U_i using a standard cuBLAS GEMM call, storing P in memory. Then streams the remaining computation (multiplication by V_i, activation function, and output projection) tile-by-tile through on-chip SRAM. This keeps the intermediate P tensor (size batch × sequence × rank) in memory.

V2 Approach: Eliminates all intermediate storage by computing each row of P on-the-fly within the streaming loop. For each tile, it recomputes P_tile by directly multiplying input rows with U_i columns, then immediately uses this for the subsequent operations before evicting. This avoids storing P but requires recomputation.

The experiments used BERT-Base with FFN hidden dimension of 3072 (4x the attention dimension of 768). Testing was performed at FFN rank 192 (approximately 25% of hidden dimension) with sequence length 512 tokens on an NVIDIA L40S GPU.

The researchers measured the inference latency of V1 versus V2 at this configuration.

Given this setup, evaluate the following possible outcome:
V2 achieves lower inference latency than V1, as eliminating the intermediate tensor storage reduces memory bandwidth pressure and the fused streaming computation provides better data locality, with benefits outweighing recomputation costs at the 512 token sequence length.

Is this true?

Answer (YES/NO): NO